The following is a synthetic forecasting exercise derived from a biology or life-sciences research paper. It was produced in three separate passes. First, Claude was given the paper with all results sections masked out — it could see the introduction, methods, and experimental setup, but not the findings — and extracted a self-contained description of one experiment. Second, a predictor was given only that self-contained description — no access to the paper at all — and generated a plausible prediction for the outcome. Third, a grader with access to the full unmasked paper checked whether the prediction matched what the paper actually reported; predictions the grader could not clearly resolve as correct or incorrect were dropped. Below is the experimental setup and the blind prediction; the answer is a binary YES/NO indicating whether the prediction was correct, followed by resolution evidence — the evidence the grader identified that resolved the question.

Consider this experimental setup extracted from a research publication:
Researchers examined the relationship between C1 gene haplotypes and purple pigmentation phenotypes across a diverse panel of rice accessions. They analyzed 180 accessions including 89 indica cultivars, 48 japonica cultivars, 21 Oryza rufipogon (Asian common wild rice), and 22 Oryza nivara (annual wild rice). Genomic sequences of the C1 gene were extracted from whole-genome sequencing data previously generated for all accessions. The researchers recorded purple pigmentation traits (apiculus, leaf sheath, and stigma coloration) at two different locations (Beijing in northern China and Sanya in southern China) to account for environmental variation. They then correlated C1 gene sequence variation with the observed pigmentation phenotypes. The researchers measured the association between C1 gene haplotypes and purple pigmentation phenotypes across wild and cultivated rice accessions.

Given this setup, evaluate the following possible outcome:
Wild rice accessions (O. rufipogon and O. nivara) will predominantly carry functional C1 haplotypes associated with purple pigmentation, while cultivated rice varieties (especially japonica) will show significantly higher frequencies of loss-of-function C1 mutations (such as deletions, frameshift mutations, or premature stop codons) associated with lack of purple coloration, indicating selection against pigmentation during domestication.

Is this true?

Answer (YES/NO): YES